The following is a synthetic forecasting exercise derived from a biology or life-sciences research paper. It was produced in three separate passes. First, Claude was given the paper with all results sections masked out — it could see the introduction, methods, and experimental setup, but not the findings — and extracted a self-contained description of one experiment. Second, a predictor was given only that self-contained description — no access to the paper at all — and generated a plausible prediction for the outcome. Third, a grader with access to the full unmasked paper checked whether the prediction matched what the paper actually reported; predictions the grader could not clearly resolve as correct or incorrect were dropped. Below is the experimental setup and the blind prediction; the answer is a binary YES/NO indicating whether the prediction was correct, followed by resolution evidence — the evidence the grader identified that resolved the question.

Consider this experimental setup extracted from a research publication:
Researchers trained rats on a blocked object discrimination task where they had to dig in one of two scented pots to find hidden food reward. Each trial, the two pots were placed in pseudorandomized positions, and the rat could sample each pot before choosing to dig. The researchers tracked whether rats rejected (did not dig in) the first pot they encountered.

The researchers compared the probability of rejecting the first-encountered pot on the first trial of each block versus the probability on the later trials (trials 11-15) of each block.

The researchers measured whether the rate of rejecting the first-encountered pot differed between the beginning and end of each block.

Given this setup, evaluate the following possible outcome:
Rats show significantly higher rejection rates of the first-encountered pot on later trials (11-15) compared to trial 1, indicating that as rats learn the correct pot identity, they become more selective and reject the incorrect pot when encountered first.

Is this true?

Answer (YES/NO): YES